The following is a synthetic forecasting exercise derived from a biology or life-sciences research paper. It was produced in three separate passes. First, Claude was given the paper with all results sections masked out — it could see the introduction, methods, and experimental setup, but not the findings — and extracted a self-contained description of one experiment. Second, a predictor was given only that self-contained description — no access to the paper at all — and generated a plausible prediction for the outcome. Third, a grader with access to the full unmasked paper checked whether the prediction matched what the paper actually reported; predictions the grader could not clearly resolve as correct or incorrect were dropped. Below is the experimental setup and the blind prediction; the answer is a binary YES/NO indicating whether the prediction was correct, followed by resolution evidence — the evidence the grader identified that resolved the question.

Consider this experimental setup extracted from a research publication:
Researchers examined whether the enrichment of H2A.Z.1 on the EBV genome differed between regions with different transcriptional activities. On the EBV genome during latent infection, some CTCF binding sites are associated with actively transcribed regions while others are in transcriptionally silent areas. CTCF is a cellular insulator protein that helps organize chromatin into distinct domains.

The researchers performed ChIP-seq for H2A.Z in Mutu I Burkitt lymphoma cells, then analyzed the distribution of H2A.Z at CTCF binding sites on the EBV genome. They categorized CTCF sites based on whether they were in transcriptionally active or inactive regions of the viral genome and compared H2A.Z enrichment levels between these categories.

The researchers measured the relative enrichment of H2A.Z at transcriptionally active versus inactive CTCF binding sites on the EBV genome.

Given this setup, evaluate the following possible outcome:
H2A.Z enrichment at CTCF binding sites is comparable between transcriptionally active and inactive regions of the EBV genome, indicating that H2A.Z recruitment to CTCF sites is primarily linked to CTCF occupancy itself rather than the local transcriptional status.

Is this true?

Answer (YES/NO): NO